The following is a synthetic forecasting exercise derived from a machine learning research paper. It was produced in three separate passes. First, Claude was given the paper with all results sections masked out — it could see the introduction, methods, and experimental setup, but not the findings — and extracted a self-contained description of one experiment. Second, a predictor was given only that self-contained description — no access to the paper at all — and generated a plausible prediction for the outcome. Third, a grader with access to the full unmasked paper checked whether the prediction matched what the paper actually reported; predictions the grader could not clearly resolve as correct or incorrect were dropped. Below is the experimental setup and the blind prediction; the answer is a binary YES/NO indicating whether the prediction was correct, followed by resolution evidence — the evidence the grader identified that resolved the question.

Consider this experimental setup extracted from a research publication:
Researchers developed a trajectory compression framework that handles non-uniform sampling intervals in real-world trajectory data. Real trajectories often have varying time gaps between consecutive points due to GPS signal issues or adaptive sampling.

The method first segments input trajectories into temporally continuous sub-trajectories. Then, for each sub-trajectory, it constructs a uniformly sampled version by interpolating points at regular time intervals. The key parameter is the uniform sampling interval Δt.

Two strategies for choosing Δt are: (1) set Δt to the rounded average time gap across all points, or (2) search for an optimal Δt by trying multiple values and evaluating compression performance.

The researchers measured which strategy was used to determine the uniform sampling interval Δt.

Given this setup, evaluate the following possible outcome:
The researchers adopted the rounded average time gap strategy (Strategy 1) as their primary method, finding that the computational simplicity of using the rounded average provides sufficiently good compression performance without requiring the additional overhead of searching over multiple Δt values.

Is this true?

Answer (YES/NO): YES